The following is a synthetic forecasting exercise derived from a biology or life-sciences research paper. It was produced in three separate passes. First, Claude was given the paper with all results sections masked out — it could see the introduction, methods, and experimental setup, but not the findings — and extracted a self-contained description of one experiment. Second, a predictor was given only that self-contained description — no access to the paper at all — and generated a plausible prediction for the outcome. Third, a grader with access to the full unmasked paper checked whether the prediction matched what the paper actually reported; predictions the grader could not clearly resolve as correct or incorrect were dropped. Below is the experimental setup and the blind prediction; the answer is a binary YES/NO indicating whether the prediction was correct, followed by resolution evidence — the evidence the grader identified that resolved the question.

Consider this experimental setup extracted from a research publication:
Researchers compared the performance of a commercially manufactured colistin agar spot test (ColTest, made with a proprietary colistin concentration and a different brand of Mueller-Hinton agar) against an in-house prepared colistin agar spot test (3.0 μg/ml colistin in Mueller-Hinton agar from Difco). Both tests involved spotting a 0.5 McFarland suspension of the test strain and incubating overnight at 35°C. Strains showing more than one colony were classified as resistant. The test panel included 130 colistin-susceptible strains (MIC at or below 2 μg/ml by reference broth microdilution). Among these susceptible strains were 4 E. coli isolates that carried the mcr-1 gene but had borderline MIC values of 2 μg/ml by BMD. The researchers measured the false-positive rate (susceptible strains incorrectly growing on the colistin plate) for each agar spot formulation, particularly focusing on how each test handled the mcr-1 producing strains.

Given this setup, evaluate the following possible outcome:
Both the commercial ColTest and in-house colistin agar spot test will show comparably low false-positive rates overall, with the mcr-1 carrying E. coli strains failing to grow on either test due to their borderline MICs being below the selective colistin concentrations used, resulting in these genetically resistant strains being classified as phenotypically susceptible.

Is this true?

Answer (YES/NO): NO